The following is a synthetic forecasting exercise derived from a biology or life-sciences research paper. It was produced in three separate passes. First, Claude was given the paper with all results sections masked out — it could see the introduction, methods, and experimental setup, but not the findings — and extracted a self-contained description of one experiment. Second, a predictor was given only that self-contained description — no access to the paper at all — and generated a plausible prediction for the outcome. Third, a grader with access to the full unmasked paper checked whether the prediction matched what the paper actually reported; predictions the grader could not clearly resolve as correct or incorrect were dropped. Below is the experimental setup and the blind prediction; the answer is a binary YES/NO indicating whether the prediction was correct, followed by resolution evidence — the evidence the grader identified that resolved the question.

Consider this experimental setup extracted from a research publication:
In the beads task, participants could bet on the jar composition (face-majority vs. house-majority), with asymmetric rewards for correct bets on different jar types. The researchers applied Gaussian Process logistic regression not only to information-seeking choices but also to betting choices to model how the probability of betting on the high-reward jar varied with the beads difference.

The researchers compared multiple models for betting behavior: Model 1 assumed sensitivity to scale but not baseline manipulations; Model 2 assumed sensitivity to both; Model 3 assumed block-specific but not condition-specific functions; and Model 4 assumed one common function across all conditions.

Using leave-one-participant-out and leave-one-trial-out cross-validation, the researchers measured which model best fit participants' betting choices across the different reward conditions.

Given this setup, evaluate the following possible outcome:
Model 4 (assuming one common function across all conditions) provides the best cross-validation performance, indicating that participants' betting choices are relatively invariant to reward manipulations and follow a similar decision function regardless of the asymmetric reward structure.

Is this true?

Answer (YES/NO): NO